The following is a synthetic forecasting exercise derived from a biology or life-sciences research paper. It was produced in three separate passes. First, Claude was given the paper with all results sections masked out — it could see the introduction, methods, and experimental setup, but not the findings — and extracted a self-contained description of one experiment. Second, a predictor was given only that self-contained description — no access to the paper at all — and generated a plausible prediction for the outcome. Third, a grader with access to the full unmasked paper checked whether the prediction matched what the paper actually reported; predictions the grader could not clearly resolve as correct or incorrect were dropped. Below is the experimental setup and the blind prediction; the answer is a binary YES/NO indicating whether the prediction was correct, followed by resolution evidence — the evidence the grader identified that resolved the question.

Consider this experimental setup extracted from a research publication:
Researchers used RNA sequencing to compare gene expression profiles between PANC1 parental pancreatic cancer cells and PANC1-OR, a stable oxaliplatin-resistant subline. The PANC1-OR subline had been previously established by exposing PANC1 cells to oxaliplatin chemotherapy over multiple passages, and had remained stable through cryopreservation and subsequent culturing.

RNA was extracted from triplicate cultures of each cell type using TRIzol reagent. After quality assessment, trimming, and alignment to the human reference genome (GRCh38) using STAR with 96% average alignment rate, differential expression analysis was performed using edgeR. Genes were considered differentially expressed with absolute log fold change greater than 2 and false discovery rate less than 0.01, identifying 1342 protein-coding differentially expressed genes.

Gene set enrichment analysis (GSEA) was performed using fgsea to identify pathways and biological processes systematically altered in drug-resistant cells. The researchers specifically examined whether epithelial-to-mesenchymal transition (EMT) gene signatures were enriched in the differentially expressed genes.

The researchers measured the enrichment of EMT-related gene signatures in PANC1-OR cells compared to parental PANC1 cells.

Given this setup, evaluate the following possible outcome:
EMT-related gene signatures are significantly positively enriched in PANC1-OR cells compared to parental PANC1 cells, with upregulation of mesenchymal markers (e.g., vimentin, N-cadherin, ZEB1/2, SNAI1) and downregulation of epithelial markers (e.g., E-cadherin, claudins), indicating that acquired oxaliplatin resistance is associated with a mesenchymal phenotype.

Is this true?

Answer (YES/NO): NO